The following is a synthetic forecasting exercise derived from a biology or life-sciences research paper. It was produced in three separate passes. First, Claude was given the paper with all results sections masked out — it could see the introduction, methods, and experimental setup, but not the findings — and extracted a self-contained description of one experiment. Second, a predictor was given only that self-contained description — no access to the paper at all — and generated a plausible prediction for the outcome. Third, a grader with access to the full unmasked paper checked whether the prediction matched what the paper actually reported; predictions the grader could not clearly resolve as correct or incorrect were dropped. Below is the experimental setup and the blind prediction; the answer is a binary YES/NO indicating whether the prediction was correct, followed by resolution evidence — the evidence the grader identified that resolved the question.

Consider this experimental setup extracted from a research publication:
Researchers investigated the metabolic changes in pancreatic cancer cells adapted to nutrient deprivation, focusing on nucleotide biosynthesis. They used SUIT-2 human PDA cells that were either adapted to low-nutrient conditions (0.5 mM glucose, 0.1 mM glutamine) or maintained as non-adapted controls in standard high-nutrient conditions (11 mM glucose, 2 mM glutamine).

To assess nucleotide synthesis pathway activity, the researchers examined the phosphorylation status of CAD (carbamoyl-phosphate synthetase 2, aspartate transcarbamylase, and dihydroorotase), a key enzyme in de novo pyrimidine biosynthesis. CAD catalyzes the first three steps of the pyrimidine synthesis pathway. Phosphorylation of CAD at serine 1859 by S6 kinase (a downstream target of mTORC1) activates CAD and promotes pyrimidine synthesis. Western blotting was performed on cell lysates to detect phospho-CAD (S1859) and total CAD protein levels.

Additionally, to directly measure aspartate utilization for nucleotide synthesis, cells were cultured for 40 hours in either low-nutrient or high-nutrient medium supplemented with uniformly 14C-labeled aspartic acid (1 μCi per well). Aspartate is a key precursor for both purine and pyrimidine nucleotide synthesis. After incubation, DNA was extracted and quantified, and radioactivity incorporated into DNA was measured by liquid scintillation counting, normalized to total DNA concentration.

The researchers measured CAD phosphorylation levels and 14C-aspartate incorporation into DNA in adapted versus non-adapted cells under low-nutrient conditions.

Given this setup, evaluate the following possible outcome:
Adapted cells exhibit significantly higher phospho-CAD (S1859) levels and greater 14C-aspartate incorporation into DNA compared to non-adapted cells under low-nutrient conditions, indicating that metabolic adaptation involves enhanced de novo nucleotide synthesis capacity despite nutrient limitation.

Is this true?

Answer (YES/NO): YES